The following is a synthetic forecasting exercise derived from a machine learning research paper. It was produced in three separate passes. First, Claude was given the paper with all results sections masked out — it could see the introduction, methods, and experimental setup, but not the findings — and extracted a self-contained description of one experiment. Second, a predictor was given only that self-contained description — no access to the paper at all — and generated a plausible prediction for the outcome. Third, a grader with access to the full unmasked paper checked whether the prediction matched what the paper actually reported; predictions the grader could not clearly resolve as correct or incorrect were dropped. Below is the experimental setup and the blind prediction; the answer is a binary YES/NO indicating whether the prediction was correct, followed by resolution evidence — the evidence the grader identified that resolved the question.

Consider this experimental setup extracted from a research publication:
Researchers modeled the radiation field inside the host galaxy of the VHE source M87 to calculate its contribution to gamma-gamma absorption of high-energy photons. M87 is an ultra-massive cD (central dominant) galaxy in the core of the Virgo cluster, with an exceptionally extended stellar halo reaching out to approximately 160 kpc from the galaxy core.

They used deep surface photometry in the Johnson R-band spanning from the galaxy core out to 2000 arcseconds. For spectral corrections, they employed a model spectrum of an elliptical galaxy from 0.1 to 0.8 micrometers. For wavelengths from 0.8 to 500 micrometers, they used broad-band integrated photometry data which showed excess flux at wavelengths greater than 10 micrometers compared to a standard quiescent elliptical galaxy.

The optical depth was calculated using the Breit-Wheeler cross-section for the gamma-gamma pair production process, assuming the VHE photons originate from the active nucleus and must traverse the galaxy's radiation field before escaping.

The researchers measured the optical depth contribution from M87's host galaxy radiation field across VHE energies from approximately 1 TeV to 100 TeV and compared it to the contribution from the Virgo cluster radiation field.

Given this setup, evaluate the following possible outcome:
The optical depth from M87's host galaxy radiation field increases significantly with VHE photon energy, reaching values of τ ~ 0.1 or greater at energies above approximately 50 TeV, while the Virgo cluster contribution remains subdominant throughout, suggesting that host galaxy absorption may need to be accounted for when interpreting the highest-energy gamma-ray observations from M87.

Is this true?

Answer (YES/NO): NO